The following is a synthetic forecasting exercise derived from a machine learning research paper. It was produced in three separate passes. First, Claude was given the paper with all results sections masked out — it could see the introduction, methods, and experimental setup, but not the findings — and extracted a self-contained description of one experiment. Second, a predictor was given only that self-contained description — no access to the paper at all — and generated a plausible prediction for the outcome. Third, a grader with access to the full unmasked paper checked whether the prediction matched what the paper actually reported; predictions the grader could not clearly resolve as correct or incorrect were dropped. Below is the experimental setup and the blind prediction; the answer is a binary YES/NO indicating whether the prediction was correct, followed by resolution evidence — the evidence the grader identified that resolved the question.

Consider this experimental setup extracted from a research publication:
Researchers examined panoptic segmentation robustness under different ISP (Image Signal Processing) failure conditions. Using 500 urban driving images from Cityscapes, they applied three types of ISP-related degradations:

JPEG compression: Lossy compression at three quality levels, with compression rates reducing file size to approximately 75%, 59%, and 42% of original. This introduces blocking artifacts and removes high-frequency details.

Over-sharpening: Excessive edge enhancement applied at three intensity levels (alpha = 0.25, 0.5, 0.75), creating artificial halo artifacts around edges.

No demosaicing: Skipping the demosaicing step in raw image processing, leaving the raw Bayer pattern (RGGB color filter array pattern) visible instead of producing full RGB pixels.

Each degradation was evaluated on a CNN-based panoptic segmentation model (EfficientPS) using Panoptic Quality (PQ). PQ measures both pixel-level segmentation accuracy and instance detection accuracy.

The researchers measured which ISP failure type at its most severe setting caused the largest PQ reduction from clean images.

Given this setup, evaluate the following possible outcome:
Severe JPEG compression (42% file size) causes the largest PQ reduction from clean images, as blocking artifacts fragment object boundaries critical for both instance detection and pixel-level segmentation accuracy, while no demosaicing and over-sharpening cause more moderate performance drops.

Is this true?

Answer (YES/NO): YES